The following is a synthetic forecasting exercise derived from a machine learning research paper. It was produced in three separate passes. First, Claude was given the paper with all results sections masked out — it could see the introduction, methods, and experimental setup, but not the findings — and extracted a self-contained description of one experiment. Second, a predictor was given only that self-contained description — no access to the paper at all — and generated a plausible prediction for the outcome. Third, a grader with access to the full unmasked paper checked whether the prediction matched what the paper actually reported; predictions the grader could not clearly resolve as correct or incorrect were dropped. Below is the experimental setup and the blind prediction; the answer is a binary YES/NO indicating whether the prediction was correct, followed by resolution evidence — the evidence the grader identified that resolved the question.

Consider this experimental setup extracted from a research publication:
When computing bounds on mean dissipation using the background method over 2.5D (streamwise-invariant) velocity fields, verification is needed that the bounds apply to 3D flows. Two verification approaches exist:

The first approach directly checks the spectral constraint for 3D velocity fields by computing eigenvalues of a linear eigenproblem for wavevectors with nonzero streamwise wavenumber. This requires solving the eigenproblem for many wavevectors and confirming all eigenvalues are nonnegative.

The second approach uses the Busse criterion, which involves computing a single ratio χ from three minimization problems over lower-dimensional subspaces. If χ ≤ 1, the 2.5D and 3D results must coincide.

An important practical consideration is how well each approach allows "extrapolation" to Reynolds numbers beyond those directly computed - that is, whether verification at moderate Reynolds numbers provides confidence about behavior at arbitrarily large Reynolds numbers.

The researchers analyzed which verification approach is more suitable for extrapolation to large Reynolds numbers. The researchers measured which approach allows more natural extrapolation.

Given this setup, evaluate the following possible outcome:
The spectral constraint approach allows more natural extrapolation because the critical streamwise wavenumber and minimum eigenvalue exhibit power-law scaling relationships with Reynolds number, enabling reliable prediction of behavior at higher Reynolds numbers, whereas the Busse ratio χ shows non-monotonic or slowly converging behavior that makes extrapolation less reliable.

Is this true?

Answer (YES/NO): NO